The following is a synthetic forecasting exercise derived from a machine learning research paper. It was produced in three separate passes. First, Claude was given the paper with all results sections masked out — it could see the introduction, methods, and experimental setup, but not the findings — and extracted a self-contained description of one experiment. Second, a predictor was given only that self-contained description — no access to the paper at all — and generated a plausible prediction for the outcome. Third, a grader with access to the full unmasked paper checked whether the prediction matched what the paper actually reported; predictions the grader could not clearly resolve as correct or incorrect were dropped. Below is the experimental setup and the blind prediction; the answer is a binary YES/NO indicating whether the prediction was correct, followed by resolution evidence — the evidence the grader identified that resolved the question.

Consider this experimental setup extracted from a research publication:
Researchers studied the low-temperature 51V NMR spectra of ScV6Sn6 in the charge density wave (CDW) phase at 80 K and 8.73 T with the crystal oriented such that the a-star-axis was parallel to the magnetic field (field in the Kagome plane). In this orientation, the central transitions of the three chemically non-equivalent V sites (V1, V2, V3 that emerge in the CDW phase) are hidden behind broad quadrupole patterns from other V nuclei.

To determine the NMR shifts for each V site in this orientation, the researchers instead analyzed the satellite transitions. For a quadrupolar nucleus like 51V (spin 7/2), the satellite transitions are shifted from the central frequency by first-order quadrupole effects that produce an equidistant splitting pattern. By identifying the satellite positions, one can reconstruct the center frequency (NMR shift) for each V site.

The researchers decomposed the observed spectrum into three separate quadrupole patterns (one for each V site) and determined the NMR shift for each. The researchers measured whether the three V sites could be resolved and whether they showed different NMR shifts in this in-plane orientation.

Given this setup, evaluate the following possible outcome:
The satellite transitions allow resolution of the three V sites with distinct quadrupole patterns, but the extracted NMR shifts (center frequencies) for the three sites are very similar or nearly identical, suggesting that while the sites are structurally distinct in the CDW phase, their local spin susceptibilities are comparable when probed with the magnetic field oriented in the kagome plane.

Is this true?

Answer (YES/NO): NO